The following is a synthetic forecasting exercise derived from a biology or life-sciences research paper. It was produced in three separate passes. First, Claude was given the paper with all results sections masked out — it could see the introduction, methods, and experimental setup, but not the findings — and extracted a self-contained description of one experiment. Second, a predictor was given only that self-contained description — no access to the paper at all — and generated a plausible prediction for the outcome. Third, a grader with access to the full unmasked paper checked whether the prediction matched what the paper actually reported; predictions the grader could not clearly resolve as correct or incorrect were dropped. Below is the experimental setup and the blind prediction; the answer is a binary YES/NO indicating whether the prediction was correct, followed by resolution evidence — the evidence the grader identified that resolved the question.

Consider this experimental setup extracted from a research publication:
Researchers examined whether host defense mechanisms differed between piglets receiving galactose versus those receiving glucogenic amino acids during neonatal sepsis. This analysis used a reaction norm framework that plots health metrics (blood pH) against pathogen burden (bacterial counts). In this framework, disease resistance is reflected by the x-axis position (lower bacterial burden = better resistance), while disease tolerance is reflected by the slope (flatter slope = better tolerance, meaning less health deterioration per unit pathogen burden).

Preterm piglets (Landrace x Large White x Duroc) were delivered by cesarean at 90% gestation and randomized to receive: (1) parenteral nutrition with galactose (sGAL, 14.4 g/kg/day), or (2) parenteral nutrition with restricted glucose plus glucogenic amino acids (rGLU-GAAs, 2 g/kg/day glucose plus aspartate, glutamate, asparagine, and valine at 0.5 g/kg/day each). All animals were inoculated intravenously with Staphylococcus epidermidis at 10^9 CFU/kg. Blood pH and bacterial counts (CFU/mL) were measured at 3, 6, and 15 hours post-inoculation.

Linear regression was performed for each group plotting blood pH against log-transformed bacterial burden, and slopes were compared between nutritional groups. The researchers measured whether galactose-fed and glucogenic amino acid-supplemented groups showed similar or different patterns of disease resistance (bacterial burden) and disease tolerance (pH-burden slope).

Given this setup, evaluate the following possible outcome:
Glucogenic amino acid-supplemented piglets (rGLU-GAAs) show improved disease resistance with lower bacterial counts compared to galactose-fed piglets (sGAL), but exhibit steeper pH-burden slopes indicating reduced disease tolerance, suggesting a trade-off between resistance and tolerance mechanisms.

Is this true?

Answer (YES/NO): NO